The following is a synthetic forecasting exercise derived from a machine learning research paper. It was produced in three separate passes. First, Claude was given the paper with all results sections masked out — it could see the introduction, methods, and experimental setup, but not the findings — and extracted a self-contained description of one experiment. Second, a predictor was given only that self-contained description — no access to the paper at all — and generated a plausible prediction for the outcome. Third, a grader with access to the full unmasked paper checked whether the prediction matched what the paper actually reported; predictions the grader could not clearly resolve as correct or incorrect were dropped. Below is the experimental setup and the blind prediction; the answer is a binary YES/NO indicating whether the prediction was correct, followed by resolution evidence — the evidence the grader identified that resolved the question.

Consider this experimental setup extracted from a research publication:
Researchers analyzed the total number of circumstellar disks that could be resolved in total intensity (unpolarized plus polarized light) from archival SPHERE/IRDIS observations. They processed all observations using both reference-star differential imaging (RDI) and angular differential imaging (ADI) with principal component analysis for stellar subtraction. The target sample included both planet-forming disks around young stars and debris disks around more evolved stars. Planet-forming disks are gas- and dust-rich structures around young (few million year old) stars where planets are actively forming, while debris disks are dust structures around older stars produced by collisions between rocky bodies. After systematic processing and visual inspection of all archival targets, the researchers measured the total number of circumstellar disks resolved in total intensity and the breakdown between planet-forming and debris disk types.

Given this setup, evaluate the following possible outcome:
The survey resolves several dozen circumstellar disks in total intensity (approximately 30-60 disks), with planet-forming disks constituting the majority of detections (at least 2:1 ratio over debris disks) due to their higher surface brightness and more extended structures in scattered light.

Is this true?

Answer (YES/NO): NO